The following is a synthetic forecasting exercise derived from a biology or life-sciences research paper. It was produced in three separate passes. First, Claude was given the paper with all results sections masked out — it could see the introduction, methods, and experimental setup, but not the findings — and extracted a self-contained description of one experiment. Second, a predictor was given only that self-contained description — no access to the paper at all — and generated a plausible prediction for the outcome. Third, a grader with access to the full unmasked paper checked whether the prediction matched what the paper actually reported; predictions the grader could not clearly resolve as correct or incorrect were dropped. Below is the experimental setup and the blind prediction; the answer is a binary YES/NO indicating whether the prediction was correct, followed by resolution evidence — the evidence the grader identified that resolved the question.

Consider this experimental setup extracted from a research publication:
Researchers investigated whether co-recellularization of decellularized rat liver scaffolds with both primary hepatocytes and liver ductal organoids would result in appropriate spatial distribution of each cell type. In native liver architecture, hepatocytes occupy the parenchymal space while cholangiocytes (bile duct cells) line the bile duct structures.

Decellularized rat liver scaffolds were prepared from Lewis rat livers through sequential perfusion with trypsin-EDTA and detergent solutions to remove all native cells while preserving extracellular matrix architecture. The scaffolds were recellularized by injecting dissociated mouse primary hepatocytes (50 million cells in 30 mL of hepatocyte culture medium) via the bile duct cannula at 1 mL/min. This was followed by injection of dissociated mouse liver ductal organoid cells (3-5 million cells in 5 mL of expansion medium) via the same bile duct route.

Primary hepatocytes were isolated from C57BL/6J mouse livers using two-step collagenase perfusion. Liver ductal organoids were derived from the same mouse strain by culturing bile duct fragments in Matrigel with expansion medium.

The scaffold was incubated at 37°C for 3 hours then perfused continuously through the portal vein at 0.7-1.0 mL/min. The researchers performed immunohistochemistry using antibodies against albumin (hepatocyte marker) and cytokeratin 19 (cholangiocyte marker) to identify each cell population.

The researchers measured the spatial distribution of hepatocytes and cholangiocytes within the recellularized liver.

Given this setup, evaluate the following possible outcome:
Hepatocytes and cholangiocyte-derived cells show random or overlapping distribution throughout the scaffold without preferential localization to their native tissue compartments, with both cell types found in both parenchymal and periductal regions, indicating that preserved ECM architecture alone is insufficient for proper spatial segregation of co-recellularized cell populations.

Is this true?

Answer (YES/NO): NO